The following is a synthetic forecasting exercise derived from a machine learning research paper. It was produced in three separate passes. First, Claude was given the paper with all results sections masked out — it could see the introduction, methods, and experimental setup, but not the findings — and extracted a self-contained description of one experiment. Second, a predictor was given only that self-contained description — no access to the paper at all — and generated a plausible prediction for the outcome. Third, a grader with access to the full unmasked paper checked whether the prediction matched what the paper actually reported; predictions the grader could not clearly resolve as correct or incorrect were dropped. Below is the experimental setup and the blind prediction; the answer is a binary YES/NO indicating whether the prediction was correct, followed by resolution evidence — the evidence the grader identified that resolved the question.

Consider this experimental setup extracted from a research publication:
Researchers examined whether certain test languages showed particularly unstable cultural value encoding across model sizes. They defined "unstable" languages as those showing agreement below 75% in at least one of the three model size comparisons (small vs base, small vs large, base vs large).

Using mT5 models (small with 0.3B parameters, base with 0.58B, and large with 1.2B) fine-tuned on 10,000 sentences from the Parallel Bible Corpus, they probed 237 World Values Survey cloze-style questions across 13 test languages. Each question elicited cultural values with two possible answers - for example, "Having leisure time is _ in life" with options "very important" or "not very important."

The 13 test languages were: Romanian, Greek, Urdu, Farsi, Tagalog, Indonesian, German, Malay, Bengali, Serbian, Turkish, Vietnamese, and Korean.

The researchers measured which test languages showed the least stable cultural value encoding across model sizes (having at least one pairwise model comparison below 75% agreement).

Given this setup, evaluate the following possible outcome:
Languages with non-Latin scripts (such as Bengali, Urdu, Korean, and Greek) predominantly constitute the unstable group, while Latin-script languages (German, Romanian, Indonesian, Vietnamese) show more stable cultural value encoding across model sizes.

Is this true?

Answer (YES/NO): NO